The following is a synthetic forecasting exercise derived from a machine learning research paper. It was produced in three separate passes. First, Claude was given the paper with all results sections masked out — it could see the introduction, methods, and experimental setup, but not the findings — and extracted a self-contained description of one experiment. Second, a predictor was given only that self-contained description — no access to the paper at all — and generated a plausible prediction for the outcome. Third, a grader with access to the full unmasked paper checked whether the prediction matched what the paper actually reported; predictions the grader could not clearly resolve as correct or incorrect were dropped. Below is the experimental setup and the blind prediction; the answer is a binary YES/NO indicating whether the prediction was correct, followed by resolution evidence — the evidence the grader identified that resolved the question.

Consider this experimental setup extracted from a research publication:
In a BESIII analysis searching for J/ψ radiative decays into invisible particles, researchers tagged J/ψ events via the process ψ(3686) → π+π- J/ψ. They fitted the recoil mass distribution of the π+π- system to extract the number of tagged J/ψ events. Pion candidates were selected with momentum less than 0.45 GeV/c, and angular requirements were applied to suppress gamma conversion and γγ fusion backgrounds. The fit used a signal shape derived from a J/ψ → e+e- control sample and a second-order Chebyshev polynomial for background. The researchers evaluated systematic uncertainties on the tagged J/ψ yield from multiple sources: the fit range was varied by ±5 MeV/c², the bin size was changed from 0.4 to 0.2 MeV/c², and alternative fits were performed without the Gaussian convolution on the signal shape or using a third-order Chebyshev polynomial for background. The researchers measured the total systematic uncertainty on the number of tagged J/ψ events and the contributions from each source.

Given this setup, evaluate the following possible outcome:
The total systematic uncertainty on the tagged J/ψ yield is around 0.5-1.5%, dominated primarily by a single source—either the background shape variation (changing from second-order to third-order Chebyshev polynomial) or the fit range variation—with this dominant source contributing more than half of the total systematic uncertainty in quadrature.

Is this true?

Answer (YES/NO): YES